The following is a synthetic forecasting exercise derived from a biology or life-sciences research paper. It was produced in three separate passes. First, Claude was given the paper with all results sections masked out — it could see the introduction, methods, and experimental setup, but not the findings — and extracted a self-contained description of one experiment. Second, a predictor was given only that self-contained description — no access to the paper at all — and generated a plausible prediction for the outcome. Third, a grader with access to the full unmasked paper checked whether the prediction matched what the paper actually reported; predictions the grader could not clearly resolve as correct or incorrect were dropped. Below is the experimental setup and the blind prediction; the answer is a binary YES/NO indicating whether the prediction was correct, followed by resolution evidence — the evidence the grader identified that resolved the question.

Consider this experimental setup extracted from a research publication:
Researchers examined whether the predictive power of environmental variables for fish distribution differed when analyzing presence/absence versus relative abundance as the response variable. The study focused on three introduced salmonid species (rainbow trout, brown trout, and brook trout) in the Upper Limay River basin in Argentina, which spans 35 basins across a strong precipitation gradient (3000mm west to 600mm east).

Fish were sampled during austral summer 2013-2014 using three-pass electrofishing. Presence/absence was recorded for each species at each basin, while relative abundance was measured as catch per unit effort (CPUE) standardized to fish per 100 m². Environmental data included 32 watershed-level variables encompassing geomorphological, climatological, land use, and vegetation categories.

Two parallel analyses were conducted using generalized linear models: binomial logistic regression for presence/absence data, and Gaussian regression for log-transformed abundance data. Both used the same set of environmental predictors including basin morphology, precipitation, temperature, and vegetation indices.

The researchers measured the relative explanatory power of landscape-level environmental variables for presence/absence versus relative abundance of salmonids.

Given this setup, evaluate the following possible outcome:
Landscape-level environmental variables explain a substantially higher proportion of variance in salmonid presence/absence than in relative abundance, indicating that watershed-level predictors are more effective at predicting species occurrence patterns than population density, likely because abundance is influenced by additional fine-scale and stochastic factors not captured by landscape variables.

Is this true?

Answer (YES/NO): NO